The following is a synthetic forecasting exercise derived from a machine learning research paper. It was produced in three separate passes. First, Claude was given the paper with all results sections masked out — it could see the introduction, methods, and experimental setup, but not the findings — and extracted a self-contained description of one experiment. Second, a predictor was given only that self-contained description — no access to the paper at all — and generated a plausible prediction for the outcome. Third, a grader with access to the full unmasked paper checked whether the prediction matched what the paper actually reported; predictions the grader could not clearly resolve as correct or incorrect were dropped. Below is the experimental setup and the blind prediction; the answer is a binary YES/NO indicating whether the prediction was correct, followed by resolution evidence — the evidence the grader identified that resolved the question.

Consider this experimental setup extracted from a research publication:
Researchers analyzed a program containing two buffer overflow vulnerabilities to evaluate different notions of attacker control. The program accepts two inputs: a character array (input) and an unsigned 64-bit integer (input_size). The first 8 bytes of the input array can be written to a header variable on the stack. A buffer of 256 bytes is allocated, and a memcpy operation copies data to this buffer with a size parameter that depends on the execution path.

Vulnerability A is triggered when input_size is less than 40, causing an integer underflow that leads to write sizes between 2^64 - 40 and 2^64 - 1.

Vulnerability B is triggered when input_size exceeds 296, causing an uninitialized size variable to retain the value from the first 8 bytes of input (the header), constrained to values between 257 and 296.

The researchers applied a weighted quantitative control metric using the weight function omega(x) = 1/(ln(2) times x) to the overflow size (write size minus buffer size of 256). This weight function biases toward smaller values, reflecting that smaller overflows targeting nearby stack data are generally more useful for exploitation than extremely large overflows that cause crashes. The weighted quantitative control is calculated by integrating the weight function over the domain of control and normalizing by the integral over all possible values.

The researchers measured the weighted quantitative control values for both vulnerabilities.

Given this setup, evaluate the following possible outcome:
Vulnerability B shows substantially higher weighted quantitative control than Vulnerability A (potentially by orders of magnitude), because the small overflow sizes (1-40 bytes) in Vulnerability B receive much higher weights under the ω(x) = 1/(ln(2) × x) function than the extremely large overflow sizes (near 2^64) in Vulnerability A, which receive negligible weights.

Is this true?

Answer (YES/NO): YES